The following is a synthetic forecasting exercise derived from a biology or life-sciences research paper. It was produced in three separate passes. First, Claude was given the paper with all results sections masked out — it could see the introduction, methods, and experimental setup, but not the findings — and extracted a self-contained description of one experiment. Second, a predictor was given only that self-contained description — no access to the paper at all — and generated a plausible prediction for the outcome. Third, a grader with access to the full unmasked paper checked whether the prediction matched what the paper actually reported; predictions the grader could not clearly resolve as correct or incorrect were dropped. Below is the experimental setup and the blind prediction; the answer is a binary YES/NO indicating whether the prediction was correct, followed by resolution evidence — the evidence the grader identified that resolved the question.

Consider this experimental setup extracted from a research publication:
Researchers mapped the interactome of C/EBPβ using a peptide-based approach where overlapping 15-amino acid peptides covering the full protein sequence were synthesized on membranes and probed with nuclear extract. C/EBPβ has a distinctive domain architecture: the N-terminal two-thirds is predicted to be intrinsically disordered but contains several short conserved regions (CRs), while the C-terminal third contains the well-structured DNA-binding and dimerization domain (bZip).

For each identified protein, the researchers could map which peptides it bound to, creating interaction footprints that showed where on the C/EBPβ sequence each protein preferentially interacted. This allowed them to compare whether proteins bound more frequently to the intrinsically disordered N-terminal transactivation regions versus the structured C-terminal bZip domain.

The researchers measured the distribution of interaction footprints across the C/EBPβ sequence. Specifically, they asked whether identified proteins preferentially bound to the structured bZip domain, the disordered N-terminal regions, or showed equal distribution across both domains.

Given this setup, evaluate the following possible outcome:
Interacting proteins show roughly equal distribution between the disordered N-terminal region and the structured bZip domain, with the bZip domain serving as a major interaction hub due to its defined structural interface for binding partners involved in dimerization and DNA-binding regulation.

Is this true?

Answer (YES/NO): NO